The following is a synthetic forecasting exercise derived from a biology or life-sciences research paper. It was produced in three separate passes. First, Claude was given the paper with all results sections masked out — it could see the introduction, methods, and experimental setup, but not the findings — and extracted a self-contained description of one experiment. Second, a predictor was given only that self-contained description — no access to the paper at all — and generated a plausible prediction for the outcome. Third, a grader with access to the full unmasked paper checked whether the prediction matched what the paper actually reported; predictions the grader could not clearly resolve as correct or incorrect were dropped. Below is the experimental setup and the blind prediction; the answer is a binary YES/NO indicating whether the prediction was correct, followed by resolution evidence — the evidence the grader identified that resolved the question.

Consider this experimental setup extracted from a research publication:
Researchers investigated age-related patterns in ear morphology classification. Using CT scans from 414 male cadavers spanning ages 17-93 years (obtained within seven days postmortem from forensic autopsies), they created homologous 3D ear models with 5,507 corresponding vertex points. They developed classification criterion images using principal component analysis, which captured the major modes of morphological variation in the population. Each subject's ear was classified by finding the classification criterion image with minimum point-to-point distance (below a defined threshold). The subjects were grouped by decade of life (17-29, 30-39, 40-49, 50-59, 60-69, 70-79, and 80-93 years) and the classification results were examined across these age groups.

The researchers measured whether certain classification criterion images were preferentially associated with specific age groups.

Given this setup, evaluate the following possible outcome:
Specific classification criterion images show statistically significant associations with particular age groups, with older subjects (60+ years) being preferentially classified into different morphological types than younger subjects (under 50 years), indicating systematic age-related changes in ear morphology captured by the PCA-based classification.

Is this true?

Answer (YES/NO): NO